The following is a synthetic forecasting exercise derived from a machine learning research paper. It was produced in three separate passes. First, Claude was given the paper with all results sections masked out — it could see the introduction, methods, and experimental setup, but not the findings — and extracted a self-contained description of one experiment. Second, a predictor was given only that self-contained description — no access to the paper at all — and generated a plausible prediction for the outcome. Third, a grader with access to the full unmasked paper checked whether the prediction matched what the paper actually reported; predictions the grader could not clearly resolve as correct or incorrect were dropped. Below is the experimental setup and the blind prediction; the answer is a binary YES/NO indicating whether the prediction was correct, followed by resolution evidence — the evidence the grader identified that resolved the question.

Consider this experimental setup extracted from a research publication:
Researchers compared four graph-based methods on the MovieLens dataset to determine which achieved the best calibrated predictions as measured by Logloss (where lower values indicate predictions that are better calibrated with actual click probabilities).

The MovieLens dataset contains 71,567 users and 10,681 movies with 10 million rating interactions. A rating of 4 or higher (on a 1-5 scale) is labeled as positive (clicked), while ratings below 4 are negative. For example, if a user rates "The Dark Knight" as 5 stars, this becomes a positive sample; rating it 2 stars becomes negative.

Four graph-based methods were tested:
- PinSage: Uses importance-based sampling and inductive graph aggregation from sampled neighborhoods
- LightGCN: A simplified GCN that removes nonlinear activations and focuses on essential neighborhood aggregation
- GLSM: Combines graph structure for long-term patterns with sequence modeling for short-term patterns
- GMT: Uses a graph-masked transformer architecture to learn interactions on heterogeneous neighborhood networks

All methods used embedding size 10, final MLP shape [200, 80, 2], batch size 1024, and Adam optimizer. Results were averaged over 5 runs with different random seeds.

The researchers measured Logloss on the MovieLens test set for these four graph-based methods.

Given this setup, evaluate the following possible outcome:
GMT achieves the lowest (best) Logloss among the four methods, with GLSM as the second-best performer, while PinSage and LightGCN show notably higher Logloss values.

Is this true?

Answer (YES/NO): YES